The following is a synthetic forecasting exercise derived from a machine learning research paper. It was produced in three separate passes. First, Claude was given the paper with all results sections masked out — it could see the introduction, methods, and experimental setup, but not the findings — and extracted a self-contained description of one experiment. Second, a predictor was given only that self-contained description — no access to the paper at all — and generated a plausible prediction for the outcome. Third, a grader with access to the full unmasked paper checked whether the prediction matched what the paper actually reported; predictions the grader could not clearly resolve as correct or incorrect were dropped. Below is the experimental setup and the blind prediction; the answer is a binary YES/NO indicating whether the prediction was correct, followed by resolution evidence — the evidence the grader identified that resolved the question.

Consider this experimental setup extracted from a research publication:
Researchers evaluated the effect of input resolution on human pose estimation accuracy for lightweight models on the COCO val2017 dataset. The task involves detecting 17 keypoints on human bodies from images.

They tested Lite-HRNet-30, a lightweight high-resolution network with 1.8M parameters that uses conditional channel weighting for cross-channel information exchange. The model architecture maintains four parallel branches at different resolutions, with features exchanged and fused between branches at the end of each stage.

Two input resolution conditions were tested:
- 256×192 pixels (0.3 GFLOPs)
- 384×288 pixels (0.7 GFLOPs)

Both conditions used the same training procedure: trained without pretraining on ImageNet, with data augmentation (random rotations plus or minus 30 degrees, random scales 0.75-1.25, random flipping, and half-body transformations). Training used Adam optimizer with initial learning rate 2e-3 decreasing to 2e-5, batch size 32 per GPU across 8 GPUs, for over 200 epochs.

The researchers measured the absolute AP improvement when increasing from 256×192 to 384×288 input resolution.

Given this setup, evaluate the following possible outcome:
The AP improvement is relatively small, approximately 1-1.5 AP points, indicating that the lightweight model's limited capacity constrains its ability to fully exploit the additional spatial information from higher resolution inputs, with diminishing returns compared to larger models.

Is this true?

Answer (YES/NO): NO